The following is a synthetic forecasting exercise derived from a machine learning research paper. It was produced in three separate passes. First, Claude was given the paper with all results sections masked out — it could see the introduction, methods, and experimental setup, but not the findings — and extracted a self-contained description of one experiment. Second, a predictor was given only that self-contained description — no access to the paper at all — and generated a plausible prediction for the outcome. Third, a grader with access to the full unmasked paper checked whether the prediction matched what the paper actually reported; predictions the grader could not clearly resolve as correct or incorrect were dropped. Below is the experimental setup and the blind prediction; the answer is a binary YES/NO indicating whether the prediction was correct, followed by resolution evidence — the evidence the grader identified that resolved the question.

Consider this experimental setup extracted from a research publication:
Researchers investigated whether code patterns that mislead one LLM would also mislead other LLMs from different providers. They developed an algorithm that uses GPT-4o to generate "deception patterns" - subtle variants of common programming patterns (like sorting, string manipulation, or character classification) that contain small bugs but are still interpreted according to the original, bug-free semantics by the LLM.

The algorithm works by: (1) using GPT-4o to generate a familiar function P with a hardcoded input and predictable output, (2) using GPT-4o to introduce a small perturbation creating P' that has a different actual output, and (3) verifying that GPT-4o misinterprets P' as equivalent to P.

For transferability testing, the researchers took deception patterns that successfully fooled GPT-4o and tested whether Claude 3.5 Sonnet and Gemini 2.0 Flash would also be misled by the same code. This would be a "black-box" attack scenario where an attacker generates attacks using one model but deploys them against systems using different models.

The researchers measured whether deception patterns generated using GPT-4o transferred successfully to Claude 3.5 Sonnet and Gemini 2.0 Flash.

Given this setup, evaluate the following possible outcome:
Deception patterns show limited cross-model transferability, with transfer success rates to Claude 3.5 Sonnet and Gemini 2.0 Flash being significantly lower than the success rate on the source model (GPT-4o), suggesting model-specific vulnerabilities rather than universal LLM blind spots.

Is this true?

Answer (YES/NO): NO